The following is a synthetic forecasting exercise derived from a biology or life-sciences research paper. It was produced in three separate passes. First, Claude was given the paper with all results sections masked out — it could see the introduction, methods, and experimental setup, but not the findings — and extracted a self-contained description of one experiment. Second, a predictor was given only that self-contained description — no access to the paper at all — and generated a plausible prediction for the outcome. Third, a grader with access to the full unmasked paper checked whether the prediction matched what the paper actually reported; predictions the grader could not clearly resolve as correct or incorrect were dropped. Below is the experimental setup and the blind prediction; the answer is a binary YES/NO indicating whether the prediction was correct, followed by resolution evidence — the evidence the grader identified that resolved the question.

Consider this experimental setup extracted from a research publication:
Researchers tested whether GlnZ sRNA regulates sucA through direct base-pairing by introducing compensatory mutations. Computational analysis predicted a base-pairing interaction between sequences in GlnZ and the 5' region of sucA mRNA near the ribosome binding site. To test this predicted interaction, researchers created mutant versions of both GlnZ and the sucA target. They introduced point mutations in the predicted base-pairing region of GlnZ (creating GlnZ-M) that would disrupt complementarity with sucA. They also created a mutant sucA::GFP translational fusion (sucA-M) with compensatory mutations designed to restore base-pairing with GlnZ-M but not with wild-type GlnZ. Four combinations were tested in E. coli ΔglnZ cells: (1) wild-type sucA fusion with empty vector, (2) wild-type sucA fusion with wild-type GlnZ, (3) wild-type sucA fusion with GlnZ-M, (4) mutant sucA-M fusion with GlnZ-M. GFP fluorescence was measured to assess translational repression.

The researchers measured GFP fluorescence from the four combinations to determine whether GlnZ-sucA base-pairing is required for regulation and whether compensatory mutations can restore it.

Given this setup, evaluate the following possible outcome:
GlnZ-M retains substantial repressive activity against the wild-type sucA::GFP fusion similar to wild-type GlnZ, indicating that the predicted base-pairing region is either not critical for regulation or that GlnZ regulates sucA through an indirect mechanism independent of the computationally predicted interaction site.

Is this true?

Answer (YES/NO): NO